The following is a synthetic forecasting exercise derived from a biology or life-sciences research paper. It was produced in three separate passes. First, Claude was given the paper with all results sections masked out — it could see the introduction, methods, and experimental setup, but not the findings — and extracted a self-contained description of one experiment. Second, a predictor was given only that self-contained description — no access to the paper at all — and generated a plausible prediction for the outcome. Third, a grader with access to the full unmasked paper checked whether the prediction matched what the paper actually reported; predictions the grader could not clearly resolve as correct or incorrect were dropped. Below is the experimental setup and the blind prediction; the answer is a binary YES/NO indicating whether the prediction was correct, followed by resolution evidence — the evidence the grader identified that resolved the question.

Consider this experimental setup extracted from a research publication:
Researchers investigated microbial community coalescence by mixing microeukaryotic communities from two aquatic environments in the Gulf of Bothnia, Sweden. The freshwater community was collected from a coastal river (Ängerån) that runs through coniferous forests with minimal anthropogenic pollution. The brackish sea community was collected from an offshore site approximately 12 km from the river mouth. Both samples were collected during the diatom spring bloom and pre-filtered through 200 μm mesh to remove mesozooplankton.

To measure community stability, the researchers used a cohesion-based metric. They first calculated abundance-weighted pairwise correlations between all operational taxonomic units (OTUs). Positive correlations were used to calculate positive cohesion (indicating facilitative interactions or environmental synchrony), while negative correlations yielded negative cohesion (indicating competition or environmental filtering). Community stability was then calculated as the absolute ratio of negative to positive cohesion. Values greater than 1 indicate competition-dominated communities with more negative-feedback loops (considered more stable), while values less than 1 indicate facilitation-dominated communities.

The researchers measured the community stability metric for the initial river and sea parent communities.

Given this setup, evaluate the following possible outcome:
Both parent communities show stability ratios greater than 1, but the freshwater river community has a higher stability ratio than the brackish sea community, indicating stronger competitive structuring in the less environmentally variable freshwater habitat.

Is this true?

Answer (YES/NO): NO